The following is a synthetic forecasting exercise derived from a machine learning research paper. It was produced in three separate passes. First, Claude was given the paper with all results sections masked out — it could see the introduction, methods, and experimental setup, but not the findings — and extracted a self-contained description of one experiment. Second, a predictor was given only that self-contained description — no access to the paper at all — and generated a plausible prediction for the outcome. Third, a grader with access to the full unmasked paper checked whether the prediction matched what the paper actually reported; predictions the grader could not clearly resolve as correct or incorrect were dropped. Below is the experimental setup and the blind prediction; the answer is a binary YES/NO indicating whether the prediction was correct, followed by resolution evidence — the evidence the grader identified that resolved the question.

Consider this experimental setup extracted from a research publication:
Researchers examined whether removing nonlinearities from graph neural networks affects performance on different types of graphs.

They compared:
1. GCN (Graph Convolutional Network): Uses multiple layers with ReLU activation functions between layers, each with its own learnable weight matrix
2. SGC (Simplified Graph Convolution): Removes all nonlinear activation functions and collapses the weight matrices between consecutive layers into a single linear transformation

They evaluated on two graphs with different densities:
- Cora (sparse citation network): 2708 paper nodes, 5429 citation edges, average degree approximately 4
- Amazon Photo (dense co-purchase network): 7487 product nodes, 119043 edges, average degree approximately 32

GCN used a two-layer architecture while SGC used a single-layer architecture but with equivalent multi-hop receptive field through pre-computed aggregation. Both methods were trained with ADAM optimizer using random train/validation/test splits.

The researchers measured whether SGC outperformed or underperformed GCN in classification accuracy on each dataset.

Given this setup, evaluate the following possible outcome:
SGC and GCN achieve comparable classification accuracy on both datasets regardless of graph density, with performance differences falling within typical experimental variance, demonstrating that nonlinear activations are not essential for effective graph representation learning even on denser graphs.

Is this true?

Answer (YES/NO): NO